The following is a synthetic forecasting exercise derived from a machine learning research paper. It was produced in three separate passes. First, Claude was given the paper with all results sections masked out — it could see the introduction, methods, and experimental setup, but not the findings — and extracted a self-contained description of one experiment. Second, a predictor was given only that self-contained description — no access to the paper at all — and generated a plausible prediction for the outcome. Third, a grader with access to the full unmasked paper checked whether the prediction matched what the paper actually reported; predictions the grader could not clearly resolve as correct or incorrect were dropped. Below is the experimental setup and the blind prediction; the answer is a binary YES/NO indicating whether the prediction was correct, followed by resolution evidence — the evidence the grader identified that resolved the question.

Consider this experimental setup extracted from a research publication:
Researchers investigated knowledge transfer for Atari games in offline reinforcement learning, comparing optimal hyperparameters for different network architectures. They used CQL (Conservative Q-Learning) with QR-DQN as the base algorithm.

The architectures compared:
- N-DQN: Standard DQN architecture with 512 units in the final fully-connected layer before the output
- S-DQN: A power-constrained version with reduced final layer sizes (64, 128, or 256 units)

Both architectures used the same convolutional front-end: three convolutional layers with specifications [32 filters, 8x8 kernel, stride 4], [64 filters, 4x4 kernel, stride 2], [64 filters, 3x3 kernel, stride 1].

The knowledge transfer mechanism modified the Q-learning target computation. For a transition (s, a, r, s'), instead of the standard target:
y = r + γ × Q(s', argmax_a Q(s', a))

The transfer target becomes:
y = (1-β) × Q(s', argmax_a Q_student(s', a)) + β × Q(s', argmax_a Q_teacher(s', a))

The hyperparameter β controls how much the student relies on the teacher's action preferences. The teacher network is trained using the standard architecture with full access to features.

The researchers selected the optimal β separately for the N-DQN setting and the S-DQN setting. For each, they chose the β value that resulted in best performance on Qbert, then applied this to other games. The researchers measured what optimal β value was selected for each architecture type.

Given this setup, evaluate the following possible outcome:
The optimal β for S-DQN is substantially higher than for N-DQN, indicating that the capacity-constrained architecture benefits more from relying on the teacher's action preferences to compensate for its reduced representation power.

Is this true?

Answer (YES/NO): YES